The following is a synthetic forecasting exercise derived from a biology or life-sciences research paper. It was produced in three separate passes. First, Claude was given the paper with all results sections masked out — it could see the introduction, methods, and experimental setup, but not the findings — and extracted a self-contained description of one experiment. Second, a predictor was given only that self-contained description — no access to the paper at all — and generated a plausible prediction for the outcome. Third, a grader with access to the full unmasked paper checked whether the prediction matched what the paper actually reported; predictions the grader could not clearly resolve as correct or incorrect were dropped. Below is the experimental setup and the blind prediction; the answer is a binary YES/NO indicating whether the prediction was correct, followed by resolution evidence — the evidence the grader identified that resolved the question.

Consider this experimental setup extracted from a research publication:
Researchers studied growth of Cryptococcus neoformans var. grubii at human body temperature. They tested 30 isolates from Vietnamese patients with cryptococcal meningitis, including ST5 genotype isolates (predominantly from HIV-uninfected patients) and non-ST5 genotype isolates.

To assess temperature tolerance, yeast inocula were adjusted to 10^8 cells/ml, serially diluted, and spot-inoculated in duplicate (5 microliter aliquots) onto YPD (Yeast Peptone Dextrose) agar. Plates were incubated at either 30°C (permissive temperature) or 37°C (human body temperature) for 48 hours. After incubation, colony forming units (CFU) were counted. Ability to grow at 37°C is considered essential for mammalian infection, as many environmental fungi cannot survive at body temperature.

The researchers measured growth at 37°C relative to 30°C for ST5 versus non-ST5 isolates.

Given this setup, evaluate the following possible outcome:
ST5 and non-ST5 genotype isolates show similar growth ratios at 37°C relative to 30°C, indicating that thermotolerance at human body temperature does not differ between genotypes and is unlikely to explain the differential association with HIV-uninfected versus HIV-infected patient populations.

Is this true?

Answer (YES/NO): YES